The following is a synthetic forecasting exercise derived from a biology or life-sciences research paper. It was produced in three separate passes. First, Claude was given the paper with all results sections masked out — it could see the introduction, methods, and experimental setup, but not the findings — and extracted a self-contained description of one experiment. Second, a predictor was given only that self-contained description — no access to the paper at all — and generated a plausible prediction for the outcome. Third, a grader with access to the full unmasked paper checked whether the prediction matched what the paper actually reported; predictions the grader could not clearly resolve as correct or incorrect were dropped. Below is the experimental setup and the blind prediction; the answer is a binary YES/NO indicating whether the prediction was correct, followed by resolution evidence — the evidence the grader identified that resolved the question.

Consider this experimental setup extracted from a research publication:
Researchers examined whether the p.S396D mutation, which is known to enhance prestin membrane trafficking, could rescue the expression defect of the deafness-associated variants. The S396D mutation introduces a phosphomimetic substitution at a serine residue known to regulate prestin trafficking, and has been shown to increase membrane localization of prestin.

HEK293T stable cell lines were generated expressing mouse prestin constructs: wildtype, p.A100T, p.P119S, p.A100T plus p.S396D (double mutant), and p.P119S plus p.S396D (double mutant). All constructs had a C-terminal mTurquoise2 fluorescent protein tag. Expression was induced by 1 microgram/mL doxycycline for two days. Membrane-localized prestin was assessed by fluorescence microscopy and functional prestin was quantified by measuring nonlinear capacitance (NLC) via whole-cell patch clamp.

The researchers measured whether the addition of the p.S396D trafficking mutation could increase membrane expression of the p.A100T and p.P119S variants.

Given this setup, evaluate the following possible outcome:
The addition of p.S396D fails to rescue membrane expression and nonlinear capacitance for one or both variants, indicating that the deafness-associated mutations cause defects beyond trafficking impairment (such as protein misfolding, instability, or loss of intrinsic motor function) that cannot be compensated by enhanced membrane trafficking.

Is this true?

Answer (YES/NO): NO